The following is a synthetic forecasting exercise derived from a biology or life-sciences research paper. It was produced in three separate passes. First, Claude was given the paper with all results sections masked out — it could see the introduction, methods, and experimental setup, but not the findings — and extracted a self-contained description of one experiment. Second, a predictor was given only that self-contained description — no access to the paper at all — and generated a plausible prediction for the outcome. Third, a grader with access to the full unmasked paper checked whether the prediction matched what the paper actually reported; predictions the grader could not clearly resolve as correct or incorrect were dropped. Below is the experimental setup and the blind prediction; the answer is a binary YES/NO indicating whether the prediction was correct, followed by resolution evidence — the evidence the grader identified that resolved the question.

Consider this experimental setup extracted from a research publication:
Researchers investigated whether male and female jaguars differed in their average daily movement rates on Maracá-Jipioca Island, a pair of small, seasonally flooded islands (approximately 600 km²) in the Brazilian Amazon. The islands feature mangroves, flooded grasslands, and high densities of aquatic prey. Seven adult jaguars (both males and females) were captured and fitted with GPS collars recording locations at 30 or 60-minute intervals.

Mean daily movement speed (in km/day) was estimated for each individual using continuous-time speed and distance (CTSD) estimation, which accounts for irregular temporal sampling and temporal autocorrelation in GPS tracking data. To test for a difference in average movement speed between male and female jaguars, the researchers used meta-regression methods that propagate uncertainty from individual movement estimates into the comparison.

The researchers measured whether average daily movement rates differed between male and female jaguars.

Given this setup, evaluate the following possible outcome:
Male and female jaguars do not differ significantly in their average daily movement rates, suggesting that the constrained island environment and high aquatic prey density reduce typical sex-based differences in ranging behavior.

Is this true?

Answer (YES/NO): YES